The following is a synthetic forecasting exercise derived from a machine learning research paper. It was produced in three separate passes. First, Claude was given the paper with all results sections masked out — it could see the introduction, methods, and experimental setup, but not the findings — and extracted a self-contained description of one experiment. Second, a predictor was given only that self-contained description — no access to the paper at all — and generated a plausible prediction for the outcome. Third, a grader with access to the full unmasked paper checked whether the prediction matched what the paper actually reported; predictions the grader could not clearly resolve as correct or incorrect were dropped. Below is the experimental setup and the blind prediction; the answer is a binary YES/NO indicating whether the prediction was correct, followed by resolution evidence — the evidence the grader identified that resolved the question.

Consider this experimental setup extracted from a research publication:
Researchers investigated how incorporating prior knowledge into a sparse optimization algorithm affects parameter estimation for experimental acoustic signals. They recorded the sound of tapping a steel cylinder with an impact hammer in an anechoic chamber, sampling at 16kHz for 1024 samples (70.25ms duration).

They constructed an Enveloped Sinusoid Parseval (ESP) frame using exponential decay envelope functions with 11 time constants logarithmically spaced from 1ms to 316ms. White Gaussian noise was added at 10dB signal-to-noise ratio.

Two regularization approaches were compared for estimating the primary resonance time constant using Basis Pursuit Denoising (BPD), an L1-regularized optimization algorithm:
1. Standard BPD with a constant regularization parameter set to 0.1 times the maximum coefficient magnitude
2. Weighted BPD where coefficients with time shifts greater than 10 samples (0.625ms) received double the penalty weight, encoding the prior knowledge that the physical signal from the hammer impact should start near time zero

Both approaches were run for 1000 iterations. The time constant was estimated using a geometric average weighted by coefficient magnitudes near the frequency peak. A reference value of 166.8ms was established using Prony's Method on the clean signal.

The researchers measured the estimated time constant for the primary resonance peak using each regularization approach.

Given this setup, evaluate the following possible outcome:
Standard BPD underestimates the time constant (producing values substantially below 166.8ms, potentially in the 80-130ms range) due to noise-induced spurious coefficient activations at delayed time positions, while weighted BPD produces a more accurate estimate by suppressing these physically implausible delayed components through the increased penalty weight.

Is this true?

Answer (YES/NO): NO